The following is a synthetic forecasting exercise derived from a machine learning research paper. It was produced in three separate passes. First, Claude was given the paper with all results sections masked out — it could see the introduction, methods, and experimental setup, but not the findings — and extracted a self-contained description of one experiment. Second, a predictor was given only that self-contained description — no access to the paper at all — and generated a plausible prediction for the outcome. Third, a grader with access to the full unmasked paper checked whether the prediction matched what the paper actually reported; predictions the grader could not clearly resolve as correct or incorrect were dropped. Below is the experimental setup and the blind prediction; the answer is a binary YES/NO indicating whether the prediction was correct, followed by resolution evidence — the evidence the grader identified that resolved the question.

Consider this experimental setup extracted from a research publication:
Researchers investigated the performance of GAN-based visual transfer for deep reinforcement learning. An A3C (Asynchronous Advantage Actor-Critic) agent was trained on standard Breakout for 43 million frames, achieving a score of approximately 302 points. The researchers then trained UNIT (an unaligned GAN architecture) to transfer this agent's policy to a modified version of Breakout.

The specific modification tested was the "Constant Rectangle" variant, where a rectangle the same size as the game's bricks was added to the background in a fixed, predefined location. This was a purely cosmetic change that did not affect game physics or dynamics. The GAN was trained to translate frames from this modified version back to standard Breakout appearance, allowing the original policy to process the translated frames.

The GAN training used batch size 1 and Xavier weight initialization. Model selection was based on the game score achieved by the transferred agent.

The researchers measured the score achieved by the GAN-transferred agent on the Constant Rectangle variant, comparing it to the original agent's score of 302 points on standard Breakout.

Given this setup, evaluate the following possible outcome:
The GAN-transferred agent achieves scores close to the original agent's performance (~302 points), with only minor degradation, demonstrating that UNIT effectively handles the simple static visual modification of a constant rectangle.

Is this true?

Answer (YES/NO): NO